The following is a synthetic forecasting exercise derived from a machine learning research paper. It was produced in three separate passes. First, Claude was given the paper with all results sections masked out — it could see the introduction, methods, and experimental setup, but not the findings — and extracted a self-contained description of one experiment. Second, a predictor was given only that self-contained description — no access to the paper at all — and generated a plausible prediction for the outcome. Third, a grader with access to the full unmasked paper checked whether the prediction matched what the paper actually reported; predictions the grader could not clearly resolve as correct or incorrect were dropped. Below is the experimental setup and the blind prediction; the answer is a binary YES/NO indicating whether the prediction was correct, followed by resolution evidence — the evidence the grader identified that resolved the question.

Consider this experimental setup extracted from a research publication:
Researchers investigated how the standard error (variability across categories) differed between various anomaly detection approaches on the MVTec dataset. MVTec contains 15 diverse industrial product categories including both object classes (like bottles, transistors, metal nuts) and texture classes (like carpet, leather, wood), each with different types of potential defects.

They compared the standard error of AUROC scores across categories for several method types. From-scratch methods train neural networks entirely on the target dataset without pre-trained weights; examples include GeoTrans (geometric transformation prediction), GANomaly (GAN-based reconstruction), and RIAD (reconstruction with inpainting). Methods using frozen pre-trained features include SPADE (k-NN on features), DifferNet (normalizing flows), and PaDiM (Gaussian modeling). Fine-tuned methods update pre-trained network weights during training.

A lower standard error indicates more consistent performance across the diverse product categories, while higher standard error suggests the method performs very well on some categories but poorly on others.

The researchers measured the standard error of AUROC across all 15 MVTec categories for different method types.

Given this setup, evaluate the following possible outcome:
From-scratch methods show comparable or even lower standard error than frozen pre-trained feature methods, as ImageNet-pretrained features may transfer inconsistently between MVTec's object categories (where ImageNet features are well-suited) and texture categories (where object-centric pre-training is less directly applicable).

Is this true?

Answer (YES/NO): NO